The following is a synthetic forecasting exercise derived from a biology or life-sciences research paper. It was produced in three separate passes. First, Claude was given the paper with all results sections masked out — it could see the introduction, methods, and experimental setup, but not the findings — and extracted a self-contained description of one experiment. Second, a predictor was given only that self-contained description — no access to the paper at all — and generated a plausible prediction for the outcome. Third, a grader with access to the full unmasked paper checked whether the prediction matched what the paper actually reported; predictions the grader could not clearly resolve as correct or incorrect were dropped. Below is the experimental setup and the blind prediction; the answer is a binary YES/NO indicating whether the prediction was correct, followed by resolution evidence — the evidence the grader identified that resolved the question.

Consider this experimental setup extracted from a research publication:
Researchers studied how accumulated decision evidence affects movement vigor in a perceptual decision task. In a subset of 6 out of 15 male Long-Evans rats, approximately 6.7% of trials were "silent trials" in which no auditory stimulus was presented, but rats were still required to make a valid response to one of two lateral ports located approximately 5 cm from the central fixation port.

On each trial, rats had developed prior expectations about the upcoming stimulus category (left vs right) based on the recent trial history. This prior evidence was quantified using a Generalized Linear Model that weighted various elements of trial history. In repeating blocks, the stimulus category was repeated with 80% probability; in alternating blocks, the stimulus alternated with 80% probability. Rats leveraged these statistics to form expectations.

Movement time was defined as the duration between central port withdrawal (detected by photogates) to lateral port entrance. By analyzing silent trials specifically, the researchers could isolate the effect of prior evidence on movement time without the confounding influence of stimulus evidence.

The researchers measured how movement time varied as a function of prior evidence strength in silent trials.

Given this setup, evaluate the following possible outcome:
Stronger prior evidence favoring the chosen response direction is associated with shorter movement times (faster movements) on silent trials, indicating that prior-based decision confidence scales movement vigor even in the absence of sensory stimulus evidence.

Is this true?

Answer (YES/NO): YES